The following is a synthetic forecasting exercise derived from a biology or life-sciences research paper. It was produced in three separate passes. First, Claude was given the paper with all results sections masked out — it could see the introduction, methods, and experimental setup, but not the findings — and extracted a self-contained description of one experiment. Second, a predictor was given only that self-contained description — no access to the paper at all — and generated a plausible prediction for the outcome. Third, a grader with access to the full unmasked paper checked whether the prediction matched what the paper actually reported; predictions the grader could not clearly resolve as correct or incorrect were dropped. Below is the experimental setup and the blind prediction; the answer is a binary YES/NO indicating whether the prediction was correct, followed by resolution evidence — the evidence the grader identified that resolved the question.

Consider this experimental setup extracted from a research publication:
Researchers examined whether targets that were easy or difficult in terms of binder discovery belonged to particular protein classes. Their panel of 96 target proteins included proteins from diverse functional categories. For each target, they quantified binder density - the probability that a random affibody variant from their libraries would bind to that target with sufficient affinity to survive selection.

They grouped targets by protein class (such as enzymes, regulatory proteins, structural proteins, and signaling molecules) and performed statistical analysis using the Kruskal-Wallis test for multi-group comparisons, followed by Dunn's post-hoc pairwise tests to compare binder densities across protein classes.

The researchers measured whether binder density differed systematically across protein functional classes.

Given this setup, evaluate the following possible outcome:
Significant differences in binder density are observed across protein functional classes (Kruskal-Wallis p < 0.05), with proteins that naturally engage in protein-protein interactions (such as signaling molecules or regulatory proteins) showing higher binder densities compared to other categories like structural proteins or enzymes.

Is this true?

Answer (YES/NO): NO